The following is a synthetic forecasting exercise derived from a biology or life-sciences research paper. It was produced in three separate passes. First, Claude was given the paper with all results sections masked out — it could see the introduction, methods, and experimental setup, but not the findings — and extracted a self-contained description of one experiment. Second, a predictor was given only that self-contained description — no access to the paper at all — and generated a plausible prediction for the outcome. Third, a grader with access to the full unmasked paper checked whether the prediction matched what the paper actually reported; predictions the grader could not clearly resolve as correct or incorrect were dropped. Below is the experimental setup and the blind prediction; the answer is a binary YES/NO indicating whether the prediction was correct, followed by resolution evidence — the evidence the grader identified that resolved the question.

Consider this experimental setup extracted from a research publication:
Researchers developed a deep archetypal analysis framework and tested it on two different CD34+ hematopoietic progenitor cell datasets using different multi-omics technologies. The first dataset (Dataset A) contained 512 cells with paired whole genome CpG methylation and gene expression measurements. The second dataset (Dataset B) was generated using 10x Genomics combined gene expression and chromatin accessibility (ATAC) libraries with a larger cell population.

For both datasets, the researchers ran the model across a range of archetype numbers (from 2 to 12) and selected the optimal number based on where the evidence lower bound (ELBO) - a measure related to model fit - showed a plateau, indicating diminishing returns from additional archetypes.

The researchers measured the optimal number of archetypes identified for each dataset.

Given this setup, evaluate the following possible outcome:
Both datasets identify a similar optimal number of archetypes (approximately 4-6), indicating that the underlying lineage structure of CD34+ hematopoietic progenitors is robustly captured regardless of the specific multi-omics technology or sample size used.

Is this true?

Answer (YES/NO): YES